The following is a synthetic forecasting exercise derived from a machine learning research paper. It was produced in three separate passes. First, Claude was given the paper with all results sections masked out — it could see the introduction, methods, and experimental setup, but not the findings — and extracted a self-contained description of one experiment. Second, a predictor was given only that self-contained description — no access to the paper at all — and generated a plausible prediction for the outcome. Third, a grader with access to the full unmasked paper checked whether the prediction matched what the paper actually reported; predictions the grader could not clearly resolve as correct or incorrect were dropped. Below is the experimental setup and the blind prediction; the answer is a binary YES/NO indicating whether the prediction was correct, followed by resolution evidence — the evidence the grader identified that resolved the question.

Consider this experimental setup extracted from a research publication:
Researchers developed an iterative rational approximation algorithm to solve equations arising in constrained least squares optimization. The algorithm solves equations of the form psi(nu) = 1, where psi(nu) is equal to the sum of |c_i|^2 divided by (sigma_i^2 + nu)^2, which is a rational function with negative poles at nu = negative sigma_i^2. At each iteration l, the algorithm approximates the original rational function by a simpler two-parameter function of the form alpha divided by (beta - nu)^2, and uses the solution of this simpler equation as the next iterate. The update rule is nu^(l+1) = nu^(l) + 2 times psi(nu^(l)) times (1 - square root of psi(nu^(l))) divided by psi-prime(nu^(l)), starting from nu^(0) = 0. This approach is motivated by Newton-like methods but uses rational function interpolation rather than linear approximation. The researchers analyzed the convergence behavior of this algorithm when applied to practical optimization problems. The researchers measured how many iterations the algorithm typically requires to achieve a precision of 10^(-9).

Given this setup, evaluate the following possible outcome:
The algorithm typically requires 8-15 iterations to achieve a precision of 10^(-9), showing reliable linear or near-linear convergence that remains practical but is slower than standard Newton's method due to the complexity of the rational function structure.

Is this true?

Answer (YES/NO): NO